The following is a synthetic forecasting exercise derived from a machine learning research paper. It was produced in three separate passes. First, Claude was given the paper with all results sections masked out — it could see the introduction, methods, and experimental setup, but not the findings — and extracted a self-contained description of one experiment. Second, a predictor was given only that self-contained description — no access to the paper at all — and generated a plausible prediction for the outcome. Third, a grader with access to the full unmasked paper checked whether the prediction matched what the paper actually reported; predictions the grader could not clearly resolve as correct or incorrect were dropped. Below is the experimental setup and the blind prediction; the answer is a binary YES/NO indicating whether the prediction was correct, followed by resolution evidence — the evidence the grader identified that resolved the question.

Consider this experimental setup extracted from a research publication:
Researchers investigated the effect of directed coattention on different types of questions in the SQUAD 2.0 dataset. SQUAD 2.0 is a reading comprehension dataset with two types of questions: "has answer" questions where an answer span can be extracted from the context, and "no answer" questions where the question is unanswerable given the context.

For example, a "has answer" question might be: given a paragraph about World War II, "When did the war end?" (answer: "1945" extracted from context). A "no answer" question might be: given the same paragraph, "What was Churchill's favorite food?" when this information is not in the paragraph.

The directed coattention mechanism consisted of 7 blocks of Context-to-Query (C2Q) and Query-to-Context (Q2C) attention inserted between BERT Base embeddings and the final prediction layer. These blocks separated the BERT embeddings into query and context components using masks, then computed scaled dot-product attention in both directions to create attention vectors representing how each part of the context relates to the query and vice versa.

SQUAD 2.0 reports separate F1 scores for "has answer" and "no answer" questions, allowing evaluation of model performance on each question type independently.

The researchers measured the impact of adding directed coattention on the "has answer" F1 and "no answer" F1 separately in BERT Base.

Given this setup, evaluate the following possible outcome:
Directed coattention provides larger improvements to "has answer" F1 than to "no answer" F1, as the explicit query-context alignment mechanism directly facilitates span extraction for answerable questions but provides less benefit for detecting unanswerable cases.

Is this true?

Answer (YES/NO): NO